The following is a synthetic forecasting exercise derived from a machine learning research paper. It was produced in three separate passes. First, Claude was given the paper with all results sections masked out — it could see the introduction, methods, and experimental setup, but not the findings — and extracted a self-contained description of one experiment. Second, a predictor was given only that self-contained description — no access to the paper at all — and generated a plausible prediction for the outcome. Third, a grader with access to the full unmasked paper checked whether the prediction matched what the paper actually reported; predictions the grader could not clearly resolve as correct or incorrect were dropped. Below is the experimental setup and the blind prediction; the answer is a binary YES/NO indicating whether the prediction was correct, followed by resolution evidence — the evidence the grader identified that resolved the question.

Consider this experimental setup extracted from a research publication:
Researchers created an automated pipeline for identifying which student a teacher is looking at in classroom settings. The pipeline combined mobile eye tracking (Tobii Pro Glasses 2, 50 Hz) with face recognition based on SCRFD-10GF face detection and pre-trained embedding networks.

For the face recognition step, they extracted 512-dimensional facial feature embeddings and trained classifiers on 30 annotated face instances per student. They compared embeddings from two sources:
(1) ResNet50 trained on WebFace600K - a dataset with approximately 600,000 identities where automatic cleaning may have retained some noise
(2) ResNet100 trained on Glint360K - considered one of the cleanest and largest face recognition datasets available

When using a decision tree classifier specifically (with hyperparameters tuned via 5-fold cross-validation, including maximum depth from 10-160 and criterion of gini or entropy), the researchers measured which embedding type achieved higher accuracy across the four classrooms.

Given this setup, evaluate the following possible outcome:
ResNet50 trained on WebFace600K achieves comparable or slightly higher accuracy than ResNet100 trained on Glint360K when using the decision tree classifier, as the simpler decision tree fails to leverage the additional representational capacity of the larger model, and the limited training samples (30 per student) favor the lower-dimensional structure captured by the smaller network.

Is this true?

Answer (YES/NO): NO